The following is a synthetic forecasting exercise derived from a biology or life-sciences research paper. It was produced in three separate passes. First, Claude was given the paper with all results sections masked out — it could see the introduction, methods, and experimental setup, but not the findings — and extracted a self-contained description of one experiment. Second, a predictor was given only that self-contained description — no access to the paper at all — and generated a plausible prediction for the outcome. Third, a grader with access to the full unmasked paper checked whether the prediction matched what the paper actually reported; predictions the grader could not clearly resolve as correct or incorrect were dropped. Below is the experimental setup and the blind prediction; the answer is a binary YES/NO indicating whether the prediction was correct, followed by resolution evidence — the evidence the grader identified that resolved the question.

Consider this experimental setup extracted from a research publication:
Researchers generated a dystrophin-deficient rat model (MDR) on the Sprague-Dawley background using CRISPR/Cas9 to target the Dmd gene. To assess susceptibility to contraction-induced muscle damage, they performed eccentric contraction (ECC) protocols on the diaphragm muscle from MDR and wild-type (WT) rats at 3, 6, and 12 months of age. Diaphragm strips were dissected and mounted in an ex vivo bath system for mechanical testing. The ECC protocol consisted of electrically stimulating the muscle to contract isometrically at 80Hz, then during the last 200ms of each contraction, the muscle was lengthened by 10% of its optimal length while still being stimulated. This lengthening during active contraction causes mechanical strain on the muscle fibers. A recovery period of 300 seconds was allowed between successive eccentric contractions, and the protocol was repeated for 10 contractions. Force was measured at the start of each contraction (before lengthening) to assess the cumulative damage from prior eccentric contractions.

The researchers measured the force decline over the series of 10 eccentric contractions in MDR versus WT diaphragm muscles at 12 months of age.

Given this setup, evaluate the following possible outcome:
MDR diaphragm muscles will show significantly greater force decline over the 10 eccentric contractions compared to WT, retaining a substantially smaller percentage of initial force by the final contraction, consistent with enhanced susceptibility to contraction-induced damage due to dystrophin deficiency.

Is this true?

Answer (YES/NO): NO